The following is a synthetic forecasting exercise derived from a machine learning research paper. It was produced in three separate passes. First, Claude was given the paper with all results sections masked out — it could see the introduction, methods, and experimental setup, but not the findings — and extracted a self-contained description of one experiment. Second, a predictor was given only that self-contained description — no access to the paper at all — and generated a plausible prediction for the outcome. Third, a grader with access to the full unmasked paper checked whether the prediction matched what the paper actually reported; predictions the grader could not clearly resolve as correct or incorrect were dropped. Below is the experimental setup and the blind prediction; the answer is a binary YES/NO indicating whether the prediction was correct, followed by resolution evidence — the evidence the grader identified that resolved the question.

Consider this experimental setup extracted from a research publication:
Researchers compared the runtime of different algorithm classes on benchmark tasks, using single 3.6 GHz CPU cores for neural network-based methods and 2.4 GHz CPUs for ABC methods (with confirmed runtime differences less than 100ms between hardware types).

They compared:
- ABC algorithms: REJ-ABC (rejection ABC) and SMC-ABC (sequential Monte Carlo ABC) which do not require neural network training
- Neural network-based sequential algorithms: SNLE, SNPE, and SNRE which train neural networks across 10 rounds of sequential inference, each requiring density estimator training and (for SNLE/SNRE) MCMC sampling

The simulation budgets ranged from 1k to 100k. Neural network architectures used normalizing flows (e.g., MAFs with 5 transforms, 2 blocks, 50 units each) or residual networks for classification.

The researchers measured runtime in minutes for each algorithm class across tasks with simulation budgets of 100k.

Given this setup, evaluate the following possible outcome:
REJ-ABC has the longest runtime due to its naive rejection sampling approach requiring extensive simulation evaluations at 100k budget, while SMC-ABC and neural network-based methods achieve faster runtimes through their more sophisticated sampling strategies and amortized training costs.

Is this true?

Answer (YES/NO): NO